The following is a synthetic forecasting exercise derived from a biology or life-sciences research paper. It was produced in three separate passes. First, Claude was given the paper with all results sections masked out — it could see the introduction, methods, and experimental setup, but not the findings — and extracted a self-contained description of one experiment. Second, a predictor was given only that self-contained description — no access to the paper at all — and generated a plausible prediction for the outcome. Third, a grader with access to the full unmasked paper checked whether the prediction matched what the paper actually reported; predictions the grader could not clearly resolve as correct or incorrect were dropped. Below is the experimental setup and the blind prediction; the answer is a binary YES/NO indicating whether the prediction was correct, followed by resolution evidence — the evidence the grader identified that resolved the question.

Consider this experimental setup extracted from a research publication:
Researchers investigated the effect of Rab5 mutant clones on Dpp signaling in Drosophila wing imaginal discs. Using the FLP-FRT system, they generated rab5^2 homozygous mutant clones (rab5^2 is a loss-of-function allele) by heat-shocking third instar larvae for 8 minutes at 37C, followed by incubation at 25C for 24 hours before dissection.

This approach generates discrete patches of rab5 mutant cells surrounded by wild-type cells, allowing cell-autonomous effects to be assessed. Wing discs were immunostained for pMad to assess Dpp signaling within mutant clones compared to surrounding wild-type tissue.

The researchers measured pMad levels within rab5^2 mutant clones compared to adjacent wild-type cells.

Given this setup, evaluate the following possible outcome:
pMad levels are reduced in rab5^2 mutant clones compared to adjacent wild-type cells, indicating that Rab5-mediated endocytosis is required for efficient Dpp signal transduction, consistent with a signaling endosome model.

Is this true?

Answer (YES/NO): NO